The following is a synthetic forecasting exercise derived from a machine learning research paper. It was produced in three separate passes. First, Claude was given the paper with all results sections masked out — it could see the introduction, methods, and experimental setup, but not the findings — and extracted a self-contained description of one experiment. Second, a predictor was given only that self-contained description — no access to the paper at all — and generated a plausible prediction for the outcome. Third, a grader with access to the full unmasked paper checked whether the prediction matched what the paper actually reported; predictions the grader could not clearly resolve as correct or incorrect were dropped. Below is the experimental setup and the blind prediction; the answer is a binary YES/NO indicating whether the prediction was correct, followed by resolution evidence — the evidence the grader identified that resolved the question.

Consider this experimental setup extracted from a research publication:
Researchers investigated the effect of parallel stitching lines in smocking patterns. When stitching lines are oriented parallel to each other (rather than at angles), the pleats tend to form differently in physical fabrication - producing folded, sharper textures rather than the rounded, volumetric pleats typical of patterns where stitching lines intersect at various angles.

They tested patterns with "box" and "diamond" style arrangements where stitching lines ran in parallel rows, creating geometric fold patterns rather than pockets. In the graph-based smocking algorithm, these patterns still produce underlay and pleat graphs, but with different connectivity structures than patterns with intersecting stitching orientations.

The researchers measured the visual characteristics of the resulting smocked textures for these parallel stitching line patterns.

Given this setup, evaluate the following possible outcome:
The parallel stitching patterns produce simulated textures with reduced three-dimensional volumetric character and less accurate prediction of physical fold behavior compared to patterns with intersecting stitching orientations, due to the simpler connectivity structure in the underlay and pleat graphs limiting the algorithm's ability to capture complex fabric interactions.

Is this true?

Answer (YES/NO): NO